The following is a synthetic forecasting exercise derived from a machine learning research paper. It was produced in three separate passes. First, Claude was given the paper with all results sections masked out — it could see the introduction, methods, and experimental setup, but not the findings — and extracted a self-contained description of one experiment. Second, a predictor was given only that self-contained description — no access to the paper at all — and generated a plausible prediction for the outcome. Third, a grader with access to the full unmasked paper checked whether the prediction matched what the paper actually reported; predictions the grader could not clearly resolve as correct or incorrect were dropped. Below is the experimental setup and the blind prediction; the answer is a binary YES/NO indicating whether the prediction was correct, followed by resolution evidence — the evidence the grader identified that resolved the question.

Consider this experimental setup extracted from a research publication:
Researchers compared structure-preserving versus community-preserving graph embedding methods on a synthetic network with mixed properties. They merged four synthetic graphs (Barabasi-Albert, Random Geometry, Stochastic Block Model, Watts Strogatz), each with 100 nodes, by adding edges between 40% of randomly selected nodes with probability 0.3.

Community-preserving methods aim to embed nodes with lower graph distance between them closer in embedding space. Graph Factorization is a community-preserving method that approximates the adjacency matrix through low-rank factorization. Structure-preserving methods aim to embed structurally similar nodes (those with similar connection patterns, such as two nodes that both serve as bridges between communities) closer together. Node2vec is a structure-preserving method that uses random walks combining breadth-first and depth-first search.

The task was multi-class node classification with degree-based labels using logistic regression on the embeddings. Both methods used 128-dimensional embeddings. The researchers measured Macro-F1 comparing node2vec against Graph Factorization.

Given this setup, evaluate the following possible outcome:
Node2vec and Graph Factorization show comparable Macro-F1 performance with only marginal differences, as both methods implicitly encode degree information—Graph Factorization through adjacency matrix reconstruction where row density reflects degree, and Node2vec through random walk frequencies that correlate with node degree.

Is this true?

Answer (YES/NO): YES